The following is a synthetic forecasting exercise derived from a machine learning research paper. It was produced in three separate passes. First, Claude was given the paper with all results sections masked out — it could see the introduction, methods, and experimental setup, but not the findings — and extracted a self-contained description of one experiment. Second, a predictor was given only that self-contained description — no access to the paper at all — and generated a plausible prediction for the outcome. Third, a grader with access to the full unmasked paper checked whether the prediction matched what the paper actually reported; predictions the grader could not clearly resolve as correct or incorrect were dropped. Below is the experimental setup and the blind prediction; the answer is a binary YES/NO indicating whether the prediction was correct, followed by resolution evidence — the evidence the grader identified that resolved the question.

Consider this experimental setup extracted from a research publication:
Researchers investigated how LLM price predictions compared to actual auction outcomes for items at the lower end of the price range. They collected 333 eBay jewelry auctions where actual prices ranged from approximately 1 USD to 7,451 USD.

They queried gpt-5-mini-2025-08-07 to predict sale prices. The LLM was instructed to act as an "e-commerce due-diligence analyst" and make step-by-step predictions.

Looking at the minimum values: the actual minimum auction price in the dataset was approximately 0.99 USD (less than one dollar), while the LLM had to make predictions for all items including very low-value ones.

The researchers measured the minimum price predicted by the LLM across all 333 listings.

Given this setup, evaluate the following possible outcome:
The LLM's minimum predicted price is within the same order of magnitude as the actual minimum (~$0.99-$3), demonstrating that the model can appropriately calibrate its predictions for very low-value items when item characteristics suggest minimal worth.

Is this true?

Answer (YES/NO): NO